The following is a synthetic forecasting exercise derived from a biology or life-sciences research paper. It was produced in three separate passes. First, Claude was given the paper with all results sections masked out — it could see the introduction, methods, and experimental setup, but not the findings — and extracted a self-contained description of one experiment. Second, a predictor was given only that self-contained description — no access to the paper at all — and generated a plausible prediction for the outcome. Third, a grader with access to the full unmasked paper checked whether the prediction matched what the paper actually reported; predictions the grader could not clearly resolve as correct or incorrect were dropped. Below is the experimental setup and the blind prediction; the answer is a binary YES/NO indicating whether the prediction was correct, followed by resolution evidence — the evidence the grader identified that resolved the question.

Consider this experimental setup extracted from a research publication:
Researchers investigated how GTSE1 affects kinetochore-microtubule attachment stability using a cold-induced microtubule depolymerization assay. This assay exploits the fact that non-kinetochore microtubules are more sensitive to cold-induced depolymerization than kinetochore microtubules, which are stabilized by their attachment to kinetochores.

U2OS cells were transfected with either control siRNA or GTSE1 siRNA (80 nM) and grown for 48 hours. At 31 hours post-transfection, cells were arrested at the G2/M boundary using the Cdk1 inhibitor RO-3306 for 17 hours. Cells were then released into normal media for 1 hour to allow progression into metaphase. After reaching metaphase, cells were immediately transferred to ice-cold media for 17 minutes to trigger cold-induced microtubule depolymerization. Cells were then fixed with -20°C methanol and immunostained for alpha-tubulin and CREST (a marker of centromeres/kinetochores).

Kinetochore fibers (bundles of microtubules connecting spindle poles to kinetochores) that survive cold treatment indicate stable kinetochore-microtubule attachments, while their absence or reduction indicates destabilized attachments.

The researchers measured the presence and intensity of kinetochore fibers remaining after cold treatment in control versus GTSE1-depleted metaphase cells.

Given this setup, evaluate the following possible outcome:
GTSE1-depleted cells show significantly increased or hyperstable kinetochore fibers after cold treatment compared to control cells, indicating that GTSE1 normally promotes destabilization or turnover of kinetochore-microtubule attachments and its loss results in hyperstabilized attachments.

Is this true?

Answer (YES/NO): NO